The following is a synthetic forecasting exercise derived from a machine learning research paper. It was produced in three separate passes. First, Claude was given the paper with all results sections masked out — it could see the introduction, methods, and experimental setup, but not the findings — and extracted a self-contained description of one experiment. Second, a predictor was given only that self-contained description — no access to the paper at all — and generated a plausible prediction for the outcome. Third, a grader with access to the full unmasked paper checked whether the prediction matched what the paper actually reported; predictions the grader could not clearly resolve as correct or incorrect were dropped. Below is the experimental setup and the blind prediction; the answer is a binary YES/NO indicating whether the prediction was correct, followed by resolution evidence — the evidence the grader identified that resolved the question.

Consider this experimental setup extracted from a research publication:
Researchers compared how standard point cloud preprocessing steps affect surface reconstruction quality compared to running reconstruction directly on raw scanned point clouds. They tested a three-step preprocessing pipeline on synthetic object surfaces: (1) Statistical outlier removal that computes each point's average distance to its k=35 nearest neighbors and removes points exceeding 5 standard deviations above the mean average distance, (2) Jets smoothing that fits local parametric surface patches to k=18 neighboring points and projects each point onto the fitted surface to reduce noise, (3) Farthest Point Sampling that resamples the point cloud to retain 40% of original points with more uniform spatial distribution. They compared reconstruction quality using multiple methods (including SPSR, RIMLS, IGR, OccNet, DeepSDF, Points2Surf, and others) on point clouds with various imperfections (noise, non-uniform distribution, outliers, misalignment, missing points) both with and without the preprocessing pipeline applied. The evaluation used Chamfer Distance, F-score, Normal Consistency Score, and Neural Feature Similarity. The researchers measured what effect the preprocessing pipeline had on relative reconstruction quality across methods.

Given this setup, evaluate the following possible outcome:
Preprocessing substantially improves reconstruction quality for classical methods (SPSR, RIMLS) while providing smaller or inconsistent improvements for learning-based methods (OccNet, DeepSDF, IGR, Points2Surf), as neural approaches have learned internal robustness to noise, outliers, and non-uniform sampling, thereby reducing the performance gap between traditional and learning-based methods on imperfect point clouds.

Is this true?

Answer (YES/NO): NO